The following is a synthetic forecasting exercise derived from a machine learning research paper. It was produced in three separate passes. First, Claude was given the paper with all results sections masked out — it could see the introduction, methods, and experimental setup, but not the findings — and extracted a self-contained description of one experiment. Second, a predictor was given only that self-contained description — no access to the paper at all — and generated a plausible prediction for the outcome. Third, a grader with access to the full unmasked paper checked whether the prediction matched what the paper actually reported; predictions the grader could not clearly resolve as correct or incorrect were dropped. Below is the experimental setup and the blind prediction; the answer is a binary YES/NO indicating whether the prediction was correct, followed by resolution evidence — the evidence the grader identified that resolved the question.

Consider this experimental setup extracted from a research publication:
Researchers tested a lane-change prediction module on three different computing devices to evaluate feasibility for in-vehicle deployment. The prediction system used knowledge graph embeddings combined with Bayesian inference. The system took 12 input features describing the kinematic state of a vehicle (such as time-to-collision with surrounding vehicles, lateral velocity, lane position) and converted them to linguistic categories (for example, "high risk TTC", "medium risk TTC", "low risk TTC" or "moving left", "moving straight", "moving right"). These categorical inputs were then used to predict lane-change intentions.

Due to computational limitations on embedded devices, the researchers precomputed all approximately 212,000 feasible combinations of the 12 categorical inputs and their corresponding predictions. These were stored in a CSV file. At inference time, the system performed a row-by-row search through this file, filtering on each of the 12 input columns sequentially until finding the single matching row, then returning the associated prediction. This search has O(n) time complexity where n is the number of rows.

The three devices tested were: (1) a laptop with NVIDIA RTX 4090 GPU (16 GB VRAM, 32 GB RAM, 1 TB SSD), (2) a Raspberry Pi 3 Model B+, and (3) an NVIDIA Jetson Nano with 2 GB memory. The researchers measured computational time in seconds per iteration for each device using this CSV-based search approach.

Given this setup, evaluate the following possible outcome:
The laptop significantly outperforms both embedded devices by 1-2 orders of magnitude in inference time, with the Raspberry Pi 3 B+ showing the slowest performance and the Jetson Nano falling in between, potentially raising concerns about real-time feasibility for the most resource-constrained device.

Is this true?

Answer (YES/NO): YES